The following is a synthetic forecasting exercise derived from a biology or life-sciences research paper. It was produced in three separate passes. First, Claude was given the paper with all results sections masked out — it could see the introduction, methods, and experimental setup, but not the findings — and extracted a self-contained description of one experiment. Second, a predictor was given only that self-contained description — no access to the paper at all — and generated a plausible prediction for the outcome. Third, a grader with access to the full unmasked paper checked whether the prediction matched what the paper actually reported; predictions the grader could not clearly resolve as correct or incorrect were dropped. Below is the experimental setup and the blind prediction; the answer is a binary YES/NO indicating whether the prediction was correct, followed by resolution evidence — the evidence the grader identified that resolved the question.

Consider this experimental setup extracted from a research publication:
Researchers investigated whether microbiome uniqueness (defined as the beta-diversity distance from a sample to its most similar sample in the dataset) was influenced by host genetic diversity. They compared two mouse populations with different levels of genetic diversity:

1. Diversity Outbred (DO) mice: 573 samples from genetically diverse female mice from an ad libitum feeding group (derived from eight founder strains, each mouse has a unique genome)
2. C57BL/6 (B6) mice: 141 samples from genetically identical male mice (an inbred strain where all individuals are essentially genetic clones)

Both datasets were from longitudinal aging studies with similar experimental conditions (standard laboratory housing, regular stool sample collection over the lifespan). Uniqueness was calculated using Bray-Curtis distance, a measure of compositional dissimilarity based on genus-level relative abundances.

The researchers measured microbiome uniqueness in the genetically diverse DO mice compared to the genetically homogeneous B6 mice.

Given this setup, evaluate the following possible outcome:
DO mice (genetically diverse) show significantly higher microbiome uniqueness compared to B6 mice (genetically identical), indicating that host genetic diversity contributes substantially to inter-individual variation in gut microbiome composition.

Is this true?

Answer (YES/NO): YES